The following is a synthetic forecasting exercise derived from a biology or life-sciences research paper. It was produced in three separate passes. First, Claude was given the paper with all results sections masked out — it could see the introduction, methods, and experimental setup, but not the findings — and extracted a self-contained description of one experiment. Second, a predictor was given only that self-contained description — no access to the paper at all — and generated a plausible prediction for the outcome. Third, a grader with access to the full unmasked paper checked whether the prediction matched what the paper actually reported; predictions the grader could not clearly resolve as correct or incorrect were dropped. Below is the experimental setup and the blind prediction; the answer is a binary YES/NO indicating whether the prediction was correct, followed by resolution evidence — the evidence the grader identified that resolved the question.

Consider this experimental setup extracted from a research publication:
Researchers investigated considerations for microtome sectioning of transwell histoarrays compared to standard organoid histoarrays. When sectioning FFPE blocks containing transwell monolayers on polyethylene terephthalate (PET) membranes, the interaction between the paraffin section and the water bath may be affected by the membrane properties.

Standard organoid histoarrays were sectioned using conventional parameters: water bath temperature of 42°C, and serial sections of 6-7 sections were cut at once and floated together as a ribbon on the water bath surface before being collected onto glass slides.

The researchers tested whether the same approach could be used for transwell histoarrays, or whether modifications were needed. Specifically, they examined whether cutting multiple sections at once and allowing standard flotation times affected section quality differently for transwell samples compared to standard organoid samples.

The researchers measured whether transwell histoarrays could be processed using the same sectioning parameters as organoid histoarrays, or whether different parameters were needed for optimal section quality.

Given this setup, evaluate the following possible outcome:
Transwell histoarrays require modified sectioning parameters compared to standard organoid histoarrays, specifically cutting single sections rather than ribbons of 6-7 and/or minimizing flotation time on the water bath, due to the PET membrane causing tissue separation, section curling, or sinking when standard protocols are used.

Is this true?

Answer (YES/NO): YES